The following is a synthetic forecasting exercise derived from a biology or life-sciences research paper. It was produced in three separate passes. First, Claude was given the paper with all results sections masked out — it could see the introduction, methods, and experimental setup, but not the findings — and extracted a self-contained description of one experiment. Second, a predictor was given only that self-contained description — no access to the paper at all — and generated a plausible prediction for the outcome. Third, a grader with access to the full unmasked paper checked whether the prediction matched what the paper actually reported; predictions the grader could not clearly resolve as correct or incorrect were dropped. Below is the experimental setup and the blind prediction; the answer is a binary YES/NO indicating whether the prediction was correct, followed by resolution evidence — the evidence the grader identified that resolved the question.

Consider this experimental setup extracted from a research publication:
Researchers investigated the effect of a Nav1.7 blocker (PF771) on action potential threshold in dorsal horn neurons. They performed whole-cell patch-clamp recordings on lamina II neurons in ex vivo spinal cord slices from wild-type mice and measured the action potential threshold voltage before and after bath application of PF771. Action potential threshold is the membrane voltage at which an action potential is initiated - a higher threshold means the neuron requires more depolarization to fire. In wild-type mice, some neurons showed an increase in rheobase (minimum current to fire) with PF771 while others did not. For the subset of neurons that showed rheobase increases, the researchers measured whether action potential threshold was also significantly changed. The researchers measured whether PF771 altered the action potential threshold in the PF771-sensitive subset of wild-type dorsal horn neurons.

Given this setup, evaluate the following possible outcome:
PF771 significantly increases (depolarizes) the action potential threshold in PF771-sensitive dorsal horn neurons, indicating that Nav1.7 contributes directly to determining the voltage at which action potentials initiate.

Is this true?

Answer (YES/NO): YES